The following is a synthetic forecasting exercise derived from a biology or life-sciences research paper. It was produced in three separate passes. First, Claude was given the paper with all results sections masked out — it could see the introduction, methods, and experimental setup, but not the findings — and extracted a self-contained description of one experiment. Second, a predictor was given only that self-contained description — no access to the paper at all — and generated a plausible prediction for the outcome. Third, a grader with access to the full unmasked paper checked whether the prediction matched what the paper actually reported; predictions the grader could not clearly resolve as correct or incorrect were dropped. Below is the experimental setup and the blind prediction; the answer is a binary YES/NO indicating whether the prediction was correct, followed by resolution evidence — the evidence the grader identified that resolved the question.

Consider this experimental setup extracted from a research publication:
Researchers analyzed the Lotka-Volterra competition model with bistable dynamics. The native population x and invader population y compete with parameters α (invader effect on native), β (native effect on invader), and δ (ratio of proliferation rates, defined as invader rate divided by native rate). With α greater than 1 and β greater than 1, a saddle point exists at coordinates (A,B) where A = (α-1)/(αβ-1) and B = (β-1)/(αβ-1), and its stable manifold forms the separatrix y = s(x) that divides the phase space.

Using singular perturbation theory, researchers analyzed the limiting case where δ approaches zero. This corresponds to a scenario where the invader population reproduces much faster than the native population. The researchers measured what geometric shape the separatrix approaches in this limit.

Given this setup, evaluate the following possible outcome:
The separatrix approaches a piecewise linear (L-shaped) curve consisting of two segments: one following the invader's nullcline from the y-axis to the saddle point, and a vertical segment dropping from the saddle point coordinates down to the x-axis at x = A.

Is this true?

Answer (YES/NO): NO